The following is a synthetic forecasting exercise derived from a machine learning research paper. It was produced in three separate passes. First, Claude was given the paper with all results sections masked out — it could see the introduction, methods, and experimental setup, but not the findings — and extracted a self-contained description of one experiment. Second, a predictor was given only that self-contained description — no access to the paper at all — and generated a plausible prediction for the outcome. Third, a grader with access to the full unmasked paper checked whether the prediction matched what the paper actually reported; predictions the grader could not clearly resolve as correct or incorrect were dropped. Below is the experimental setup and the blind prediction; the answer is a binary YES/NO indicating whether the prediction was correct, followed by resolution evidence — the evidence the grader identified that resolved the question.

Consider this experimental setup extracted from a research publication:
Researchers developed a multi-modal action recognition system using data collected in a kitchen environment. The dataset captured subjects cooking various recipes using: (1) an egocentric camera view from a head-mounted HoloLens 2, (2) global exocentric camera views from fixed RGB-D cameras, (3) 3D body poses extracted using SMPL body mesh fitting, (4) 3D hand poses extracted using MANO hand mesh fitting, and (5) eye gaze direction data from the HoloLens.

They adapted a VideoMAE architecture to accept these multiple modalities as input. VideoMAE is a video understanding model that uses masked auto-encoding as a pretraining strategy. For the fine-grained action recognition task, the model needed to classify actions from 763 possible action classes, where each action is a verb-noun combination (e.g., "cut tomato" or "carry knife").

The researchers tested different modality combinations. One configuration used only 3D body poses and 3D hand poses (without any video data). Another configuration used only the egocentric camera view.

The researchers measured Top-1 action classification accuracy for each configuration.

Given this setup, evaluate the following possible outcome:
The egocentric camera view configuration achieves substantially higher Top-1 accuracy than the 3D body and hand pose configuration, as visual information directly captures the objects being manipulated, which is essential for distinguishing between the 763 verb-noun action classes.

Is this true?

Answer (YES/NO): YES